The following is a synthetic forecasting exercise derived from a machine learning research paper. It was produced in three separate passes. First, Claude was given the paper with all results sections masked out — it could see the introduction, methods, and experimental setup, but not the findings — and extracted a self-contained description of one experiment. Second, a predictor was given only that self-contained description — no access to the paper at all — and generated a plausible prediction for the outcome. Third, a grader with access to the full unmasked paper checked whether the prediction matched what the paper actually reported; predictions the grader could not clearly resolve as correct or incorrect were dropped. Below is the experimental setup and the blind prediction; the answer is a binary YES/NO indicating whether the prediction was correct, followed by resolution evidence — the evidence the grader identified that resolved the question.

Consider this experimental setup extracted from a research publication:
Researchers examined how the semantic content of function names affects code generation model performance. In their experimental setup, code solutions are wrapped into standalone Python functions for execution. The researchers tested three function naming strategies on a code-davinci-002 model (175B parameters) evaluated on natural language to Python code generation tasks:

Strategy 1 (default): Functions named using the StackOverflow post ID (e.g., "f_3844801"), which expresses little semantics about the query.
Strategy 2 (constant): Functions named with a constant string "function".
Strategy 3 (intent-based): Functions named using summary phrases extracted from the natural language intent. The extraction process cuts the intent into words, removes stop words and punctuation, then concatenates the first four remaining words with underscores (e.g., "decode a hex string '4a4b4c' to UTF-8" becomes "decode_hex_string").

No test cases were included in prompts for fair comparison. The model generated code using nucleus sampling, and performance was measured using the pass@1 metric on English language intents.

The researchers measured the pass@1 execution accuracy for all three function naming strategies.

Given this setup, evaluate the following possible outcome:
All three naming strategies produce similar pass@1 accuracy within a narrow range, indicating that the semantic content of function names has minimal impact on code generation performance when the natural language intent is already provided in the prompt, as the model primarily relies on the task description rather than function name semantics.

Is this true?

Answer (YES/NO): NO